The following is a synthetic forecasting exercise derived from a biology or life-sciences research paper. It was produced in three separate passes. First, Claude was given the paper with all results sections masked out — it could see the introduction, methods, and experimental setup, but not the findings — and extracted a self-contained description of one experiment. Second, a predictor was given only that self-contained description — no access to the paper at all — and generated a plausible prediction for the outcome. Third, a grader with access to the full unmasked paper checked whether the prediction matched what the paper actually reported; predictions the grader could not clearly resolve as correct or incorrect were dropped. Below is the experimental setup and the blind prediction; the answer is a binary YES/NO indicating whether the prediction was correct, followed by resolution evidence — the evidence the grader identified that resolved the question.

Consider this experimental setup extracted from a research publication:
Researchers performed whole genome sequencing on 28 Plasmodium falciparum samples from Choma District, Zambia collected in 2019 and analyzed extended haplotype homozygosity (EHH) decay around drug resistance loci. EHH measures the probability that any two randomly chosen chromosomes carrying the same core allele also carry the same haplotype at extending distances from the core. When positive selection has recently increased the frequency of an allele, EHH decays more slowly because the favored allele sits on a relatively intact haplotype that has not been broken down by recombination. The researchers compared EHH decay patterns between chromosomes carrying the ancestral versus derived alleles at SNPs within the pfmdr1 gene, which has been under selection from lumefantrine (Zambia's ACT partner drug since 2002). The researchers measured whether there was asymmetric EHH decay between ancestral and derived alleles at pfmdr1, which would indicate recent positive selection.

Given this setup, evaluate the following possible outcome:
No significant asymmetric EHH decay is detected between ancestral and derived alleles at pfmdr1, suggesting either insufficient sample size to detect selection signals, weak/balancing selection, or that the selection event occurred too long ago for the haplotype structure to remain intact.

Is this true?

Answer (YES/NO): YES